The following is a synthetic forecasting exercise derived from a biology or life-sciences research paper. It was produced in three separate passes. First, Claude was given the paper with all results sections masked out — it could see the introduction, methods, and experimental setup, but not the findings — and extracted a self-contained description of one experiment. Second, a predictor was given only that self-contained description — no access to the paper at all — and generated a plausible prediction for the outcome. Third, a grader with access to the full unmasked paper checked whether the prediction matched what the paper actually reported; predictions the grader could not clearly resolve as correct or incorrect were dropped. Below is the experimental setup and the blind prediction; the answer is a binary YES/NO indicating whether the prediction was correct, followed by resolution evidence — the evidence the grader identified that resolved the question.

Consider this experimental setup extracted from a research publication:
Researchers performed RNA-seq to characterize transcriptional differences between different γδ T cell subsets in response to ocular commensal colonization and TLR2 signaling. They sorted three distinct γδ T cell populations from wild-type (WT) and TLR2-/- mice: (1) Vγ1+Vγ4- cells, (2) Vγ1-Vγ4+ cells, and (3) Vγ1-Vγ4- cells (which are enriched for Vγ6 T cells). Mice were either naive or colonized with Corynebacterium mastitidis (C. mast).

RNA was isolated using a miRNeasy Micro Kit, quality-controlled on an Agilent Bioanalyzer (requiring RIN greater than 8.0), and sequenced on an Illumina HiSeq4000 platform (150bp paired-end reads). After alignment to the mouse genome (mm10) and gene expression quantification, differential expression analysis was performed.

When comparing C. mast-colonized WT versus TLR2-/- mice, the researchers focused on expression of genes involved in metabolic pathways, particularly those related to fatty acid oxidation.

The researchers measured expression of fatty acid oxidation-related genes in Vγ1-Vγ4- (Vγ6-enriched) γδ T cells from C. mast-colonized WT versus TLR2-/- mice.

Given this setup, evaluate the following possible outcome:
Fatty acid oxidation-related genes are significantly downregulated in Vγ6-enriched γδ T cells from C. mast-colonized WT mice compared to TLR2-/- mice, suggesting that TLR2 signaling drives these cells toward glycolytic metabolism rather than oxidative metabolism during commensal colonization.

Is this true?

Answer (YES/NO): NO